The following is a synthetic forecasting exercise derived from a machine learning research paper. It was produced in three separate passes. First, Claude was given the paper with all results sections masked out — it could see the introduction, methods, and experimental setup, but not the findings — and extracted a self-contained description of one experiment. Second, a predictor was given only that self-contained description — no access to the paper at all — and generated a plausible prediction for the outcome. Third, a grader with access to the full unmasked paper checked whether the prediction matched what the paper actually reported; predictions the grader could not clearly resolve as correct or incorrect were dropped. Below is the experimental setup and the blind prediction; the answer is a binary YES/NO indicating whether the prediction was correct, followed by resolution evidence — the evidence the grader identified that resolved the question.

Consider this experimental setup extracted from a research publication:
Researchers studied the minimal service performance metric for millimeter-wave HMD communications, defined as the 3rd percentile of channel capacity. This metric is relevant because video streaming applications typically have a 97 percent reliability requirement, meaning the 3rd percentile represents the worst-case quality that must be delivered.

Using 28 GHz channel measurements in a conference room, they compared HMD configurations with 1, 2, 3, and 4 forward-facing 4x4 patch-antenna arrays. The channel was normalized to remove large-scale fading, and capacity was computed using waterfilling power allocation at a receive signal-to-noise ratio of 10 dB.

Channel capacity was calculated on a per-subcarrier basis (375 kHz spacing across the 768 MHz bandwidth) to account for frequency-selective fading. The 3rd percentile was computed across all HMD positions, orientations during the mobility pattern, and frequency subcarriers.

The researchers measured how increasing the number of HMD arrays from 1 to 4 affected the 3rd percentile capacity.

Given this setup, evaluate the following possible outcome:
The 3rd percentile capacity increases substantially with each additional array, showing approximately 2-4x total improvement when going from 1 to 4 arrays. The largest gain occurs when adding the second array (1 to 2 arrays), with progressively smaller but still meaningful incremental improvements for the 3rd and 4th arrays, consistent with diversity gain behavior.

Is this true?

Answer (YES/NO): NO